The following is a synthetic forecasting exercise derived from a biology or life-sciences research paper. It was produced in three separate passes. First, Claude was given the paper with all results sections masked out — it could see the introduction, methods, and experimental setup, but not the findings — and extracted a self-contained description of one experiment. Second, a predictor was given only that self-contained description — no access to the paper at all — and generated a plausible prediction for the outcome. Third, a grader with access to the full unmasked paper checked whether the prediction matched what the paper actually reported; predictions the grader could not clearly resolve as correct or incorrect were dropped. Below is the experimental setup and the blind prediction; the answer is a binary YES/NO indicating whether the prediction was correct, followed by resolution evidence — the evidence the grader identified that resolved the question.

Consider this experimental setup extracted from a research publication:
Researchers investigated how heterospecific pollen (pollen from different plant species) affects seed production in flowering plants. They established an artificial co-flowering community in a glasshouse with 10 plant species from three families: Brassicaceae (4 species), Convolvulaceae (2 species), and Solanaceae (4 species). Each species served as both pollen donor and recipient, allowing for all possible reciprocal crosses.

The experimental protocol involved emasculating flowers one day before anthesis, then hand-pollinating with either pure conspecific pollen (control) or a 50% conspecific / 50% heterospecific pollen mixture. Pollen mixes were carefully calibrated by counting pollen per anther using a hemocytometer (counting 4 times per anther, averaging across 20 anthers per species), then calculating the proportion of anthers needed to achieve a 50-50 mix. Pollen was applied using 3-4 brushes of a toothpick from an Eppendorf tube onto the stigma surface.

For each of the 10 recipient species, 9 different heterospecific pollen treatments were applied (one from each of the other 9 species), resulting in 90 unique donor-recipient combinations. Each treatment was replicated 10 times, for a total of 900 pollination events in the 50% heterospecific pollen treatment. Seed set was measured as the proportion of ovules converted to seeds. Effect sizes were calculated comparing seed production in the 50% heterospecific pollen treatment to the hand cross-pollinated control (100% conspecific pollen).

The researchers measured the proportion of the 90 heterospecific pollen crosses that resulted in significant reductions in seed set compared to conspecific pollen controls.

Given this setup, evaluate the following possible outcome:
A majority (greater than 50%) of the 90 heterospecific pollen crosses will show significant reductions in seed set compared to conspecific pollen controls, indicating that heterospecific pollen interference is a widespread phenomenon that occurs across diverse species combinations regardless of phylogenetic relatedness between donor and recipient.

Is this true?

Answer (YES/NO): YES